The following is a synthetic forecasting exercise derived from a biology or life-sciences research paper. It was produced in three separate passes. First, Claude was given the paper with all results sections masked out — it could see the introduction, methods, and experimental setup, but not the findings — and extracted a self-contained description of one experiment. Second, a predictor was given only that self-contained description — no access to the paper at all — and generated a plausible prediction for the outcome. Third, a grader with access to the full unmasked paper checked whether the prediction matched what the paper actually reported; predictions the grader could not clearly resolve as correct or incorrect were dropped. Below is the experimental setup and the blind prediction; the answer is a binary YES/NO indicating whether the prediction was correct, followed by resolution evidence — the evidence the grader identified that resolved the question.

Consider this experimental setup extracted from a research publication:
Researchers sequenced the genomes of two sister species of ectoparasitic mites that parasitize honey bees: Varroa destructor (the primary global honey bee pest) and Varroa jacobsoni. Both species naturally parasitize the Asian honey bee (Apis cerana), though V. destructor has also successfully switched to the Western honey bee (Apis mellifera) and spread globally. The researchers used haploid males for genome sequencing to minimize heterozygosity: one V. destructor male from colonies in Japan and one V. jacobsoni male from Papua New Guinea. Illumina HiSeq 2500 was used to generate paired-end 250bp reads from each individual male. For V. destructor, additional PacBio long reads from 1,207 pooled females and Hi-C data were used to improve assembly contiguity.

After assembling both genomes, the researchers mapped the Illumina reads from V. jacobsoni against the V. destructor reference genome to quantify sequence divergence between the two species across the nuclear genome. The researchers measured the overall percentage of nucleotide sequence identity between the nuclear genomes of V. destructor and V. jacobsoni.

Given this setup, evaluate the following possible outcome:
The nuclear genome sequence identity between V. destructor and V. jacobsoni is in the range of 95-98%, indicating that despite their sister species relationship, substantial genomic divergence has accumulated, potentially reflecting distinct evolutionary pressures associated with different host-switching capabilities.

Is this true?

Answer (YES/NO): NO